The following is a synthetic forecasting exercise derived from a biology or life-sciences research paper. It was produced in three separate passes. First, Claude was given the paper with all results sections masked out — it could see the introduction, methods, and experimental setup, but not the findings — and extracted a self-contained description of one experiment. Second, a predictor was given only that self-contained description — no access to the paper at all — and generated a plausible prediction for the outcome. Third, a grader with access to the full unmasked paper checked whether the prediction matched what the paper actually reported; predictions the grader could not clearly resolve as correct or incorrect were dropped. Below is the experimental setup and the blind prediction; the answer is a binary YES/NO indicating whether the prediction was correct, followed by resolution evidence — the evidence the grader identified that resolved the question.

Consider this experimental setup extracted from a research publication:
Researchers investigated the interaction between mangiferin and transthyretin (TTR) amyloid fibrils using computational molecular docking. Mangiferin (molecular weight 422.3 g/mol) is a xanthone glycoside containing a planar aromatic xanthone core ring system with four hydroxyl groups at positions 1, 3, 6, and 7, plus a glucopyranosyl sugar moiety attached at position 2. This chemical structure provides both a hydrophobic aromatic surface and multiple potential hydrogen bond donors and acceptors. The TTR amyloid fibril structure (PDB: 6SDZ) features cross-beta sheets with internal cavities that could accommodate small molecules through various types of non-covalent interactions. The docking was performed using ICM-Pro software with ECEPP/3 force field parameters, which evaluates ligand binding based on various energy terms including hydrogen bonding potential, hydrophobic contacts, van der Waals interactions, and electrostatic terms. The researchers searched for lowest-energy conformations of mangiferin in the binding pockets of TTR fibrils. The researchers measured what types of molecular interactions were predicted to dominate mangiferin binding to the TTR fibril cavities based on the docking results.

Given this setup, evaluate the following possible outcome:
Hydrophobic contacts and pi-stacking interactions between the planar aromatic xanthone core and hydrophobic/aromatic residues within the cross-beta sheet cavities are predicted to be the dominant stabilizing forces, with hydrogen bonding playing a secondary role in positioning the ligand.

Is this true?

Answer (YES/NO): YES